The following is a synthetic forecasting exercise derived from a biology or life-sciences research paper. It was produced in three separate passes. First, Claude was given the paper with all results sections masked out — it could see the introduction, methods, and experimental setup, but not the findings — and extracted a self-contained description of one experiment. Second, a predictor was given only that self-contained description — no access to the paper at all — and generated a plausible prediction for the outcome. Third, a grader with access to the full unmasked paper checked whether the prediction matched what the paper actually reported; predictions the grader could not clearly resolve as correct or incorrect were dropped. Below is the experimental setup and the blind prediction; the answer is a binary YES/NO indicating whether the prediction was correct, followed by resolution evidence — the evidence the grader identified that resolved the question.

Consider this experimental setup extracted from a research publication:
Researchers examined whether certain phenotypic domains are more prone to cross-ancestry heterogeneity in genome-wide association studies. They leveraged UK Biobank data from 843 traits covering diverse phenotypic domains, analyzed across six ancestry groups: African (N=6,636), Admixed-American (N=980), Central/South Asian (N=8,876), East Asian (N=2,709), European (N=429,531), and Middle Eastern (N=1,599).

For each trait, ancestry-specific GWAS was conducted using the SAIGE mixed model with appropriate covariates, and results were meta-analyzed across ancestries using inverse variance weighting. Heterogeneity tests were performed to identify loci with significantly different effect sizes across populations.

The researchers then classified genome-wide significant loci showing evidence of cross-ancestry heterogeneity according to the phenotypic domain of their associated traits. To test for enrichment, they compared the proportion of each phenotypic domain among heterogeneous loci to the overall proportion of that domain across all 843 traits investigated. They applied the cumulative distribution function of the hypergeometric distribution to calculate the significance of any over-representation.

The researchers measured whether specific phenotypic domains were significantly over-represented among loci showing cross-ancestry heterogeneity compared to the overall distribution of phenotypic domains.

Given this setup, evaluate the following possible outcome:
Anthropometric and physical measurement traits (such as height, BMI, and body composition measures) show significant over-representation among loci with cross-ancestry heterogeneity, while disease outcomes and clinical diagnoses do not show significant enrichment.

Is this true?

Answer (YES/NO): NO